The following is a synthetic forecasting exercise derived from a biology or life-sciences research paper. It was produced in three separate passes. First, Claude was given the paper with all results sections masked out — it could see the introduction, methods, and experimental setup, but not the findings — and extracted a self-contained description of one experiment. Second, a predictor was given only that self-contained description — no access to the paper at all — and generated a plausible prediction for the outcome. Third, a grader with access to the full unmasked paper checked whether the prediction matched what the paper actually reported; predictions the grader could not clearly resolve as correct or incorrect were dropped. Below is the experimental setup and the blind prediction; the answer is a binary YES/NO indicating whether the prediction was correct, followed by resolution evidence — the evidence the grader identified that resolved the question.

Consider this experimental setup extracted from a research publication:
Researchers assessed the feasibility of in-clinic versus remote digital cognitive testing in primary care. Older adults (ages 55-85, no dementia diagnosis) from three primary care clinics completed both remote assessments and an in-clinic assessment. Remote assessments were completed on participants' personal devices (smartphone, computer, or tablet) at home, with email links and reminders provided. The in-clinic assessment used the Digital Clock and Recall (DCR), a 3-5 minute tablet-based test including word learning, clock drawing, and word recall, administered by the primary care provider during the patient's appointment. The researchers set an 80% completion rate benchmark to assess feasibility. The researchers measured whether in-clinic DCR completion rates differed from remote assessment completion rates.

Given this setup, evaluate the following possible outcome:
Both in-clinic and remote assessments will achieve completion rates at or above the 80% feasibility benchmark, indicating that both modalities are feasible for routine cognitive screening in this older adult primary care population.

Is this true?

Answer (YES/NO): NO